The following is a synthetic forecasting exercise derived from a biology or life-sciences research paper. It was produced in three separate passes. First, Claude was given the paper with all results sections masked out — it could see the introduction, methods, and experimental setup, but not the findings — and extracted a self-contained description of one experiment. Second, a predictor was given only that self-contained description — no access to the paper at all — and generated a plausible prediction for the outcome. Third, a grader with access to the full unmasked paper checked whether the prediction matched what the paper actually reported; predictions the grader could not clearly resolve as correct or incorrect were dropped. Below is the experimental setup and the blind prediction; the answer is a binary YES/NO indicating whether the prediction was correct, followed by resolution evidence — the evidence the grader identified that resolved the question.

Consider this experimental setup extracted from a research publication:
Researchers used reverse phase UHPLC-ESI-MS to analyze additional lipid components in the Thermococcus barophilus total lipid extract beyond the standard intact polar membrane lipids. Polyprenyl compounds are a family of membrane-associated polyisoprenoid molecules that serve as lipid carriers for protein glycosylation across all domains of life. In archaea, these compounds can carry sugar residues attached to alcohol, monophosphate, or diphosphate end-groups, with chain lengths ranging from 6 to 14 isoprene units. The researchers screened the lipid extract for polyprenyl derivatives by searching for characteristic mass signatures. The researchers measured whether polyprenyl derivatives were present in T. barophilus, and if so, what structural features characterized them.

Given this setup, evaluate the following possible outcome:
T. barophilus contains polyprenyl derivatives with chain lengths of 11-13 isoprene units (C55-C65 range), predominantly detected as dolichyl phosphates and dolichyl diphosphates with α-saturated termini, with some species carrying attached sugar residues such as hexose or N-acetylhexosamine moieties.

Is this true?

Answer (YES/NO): NO